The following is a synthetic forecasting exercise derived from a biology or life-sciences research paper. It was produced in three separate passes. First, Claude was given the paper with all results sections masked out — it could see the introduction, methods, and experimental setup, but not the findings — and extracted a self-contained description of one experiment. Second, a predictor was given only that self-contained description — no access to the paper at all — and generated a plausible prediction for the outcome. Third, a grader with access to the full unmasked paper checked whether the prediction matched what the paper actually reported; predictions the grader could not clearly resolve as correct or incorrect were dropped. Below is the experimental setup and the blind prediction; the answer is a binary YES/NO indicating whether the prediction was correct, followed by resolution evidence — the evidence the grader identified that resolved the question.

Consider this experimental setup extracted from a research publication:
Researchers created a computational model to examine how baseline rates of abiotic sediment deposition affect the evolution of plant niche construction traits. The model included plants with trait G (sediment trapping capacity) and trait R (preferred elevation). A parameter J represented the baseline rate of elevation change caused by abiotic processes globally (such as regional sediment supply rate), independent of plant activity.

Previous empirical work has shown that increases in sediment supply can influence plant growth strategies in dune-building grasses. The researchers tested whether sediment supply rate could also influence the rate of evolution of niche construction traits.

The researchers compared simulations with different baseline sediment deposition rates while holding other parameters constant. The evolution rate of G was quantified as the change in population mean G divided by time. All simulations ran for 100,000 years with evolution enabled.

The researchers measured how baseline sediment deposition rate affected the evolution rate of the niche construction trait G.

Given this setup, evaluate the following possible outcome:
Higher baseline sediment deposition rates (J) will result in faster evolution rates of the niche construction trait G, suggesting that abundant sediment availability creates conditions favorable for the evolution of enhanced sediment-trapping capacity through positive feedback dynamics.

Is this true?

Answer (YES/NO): YES